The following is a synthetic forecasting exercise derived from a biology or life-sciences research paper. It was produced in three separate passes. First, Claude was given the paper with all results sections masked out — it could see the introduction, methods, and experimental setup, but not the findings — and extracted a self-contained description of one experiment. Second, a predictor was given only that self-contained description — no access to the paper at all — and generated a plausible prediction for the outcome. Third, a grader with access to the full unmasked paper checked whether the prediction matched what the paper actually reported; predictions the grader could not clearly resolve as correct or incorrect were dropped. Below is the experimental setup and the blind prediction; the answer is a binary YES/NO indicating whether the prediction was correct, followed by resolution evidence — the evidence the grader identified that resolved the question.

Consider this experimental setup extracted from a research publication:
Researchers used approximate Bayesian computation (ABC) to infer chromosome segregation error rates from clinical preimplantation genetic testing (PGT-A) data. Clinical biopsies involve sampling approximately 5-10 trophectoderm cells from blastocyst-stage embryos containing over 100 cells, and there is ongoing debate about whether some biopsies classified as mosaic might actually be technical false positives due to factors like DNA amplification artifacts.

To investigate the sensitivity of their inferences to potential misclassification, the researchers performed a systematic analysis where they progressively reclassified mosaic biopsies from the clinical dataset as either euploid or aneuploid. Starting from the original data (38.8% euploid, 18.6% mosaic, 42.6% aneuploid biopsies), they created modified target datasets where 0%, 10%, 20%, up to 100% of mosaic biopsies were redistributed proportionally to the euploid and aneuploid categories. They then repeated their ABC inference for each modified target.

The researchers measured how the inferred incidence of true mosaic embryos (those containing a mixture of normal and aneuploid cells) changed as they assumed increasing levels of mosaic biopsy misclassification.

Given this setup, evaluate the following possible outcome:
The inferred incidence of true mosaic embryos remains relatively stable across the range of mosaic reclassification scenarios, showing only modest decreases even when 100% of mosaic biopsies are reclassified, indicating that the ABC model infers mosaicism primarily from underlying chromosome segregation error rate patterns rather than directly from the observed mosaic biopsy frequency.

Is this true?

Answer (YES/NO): YES